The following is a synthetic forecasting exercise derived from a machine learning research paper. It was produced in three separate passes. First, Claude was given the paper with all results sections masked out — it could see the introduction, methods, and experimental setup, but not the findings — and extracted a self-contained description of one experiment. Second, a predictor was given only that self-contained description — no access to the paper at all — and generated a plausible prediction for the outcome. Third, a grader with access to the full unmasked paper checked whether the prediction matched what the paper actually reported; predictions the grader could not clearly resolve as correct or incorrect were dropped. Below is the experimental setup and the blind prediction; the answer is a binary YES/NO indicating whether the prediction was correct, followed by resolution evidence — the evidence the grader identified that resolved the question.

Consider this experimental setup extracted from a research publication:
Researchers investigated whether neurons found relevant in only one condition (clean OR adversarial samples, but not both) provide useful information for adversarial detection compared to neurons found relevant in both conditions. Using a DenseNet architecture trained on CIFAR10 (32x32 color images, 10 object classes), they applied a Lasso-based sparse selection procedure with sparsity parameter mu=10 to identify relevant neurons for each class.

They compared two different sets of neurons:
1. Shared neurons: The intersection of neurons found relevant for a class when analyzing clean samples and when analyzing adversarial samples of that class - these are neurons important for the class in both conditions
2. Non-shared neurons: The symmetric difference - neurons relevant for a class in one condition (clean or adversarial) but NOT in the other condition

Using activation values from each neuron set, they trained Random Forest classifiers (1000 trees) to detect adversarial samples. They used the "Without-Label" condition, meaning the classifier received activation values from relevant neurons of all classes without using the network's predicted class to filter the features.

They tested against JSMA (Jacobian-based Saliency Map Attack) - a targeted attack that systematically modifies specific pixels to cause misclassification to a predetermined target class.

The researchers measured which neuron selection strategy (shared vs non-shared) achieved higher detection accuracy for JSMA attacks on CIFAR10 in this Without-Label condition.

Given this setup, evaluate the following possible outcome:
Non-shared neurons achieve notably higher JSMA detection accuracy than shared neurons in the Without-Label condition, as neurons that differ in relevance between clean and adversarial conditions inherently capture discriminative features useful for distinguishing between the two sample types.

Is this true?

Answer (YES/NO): YES